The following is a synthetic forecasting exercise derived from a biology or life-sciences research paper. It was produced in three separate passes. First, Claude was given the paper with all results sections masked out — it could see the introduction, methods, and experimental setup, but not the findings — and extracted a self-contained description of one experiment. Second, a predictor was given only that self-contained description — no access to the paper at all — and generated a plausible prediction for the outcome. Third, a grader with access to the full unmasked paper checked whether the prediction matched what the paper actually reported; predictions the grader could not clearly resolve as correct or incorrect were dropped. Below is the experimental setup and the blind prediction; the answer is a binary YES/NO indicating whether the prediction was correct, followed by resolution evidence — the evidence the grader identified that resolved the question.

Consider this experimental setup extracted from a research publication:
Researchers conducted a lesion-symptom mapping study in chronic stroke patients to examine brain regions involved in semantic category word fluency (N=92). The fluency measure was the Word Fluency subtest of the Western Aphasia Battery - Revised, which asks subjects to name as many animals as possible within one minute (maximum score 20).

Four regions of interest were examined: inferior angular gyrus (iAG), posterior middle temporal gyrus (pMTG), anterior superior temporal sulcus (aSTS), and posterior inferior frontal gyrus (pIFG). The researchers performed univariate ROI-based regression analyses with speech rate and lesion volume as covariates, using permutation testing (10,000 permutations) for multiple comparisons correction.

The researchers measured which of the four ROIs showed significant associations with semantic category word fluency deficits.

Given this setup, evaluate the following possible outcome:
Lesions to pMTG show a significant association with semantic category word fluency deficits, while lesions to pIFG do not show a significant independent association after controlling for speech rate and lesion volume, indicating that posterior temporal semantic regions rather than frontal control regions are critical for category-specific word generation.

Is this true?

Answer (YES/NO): NO